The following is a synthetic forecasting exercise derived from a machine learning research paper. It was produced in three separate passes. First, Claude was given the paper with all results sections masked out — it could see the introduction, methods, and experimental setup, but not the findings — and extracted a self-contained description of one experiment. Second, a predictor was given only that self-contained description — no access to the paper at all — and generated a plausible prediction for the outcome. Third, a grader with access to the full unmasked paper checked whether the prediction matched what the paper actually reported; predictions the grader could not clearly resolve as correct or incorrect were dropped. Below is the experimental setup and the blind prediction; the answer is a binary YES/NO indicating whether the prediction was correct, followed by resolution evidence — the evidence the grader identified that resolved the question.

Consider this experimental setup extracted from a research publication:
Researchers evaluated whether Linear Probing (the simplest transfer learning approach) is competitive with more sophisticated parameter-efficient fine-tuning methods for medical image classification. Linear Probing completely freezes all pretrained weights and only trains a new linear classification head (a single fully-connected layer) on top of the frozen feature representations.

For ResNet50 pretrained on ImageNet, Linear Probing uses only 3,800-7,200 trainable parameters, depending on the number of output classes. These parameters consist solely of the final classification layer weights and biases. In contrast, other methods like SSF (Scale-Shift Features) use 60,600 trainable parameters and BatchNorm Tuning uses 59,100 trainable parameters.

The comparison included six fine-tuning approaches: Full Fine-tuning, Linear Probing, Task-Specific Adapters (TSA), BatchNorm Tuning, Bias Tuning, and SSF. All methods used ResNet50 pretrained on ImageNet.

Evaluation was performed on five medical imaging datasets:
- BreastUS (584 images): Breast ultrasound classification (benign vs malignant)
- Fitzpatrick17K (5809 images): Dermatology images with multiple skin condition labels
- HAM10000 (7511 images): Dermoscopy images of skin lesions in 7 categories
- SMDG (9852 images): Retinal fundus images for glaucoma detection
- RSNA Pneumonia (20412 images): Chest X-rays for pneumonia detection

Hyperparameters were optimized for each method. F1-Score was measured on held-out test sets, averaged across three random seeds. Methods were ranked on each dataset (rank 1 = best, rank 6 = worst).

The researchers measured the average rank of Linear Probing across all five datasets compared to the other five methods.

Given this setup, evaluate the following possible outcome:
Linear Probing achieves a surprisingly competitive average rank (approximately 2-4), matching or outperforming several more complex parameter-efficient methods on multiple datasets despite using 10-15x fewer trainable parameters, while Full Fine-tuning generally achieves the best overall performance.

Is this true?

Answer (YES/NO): NO